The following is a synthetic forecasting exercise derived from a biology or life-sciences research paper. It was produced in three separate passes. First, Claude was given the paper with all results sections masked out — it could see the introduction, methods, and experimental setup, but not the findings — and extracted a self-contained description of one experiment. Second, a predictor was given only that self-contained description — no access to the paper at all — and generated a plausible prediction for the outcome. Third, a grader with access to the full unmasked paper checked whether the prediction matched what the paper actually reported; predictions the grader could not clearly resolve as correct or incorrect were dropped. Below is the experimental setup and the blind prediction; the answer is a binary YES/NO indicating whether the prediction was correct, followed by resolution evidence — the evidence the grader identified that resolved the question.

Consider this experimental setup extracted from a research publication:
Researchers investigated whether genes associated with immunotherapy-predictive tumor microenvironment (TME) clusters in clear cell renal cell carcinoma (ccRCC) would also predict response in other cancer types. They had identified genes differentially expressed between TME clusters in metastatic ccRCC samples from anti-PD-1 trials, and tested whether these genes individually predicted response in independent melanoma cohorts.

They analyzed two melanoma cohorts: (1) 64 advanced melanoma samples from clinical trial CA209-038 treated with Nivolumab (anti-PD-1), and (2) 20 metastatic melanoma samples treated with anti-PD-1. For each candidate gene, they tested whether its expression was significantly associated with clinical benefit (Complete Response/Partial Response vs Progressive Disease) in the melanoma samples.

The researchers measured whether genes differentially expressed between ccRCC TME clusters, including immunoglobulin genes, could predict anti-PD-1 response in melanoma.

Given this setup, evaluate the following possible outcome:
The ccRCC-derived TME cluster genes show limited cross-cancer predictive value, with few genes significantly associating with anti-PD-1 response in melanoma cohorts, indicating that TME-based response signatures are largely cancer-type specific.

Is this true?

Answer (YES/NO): NO